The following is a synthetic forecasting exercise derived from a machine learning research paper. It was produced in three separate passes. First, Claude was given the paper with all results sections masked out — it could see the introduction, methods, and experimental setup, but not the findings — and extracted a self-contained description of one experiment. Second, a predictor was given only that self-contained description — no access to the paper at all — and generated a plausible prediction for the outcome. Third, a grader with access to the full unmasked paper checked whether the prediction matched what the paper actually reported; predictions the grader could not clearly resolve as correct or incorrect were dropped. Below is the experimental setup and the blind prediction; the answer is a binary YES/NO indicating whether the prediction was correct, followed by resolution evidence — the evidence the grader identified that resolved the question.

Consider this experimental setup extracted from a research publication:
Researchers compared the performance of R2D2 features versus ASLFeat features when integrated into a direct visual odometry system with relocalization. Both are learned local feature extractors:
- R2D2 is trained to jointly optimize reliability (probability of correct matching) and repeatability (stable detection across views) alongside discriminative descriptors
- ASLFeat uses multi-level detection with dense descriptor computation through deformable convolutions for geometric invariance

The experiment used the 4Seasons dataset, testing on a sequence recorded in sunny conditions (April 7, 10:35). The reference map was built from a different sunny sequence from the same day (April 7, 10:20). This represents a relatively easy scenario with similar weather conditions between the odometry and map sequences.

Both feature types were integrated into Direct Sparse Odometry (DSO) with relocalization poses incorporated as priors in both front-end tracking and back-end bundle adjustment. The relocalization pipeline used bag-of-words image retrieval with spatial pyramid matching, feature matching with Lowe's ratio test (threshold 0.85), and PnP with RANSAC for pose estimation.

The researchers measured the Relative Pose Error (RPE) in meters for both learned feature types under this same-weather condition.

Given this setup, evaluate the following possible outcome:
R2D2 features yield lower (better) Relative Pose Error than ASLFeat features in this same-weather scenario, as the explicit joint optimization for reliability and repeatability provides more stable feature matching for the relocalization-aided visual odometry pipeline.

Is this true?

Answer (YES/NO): NO